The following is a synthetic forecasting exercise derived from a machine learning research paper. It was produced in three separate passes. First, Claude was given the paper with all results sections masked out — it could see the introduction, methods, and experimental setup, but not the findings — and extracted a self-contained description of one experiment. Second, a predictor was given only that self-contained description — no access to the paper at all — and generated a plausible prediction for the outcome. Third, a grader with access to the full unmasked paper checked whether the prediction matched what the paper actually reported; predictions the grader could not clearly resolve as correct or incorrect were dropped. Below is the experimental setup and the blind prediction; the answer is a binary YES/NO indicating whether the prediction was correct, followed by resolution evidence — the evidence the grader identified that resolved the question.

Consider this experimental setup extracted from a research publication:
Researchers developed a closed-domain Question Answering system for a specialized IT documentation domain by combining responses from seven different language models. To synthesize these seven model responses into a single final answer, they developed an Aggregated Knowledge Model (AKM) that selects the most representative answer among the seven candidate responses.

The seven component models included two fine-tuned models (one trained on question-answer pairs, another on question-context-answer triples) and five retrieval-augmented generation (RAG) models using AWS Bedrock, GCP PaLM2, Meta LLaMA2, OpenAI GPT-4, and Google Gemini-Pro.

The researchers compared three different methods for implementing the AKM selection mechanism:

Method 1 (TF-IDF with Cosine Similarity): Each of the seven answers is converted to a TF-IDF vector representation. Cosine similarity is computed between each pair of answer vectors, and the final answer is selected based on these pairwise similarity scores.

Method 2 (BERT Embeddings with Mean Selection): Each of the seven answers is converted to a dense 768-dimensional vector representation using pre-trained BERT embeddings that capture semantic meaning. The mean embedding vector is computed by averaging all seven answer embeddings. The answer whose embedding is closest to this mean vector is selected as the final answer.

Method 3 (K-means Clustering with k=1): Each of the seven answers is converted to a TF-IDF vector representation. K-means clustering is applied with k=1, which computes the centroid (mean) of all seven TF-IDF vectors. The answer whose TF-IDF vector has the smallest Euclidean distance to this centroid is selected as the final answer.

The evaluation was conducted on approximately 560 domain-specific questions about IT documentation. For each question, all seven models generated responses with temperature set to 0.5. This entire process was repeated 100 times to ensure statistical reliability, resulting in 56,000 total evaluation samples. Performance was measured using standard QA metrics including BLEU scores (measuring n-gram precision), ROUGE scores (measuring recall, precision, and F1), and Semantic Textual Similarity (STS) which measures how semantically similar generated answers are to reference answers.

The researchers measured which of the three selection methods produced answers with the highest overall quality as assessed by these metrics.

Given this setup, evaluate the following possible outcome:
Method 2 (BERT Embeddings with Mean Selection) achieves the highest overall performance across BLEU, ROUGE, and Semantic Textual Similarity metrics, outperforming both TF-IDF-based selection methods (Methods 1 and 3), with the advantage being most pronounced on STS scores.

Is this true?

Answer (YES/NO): NO